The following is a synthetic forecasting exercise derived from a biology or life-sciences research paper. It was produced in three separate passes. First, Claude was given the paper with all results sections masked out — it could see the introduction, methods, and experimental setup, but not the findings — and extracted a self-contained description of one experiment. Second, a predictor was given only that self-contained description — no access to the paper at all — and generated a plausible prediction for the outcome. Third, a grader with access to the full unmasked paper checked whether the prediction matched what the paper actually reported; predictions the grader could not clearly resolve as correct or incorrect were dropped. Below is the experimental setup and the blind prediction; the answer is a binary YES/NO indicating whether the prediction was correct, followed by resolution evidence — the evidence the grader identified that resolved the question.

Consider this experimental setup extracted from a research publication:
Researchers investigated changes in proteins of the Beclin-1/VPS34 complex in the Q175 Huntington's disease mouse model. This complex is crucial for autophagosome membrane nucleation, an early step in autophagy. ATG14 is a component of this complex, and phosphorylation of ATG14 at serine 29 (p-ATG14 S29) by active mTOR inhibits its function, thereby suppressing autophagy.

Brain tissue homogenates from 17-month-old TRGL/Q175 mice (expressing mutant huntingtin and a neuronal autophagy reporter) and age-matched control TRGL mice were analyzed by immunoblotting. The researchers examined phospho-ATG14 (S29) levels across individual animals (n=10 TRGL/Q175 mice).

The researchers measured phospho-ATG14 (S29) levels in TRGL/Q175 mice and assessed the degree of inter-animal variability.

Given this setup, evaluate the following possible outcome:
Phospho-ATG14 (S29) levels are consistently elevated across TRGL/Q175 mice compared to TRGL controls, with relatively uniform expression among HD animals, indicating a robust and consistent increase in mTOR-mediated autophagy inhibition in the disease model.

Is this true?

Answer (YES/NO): NO